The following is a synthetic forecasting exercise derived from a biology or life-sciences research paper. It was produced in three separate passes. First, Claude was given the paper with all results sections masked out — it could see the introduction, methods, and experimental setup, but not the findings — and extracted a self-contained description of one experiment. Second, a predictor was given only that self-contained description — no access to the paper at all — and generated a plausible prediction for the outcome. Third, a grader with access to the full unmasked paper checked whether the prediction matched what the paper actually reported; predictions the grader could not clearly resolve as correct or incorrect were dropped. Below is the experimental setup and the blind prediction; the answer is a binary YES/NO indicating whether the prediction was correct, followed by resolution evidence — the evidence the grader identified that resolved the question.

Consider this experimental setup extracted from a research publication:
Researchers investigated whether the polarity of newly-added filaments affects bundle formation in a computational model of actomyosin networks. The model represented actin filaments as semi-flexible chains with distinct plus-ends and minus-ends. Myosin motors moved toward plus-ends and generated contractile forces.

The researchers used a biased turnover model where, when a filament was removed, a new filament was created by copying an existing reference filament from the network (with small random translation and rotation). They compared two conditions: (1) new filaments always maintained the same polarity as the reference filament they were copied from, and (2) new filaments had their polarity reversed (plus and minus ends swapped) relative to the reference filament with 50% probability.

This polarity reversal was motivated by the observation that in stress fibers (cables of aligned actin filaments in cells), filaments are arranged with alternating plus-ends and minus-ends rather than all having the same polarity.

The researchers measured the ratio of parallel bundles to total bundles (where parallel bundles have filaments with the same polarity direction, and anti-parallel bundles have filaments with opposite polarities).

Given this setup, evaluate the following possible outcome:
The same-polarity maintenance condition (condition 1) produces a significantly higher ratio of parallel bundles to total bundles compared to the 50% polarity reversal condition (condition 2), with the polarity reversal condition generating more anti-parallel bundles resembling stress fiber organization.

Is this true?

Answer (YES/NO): YES